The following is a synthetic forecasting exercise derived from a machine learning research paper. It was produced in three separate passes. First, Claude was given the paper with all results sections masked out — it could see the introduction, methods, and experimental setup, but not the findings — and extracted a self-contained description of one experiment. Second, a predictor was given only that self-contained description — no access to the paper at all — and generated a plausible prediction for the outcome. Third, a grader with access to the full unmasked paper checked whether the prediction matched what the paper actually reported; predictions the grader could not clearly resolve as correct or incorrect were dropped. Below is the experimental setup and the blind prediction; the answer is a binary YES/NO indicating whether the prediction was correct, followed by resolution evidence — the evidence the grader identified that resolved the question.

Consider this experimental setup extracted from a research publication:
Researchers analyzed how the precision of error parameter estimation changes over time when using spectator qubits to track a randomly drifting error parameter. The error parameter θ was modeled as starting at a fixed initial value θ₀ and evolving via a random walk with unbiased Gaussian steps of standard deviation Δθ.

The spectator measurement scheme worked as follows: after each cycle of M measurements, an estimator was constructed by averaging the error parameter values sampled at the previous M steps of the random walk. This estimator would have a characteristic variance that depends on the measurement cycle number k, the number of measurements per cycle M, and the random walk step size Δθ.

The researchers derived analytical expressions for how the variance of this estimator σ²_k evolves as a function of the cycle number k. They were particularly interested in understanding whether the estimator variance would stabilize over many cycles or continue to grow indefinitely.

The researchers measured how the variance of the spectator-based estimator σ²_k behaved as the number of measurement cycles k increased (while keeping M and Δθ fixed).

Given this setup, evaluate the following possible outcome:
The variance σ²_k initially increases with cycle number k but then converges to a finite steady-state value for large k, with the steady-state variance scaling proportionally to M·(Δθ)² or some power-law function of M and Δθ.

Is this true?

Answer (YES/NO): YES